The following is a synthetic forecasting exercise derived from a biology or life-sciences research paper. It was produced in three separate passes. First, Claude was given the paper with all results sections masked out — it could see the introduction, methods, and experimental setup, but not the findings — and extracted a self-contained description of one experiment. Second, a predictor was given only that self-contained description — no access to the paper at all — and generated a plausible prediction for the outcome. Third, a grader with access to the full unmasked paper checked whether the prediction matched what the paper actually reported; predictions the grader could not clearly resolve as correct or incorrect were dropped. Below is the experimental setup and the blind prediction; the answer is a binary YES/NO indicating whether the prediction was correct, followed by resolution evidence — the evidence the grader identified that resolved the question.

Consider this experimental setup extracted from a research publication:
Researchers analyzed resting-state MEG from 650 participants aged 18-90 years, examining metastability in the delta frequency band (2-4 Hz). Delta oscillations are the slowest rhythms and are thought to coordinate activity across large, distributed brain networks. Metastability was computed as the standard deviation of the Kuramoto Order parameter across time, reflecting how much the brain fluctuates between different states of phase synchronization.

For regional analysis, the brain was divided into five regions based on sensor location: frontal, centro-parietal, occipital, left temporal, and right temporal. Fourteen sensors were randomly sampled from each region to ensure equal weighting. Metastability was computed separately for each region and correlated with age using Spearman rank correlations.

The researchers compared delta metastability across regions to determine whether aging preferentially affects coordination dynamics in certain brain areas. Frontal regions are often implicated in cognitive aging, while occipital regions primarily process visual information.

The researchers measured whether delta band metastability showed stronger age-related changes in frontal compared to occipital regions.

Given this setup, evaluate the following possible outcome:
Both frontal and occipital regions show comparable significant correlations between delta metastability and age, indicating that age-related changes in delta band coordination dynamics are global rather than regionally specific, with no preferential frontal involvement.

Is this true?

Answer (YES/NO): NO